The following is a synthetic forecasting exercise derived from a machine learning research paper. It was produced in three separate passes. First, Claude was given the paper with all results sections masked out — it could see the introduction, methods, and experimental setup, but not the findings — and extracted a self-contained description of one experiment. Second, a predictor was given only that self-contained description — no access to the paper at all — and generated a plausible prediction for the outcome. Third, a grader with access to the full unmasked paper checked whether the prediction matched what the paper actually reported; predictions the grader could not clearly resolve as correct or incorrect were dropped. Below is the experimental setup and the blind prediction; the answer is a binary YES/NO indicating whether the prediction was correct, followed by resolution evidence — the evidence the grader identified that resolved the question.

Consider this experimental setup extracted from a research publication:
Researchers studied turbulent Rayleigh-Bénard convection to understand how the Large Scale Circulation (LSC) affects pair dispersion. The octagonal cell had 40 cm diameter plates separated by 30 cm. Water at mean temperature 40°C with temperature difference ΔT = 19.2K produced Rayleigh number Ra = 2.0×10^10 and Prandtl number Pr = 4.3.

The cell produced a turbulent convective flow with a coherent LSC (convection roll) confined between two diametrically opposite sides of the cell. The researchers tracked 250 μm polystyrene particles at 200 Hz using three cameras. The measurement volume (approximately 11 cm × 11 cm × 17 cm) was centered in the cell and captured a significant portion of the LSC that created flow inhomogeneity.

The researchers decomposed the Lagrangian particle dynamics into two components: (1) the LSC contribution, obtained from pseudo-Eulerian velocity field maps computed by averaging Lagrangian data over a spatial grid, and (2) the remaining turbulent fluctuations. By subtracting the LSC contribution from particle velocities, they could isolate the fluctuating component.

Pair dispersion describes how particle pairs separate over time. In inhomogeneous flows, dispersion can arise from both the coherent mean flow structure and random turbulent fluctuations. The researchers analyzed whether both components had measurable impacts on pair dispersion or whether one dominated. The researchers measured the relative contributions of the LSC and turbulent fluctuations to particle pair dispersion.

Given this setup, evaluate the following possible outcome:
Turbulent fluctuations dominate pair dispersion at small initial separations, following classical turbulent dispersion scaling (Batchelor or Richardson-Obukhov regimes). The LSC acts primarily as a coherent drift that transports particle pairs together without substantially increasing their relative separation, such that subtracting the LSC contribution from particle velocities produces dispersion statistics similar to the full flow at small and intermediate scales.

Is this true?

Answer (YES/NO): NO